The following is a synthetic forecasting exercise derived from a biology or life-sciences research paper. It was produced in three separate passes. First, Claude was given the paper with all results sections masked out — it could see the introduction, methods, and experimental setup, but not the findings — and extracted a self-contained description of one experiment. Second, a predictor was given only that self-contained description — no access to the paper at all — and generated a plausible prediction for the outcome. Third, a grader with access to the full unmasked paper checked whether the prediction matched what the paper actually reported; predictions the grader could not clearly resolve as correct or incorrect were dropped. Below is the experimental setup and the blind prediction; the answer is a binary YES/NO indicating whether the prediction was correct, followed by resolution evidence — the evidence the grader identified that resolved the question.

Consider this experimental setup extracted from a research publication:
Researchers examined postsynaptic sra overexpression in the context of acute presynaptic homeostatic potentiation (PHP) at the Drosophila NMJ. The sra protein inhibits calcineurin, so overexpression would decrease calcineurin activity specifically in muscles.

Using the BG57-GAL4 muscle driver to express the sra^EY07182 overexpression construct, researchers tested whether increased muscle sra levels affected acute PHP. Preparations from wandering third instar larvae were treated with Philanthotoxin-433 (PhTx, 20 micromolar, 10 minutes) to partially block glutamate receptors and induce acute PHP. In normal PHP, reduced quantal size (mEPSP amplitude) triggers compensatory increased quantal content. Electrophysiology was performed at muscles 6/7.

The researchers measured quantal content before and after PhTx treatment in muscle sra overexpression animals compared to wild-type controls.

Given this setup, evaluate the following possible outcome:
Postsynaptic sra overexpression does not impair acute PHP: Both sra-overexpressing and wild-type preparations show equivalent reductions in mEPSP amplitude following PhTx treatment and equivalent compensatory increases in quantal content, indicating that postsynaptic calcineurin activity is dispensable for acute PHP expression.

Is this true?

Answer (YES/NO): NO